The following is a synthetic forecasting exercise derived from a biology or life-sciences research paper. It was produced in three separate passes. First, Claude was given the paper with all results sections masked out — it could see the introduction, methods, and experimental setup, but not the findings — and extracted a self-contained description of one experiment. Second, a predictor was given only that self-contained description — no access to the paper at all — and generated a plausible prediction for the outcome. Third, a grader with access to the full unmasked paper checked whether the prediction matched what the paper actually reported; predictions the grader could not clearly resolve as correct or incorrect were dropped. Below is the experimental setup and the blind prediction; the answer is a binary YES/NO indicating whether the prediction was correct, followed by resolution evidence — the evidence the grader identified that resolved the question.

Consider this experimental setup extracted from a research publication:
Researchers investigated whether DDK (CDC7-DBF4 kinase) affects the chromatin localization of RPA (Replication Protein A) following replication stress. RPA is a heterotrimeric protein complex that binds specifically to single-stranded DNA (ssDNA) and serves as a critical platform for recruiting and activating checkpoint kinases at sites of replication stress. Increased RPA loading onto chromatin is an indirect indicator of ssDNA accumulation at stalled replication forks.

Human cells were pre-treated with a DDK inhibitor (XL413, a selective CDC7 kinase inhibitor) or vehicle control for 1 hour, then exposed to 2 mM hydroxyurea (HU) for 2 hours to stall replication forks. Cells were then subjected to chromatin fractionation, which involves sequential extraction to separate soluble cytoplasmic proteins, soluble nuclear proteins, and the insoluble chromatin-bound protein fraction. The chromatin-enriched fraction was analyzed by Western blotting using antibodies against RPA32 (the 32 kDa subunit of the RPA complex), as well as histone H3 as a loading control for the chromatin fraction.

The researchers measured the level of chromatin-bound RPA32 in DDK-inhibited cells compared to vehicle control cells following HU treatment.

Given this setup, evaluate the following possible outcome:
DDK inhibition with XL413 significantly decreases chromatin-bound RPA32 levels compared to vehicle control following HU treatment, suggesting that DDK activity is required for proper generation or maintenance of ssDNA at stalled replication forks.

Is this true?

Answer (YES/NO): YES